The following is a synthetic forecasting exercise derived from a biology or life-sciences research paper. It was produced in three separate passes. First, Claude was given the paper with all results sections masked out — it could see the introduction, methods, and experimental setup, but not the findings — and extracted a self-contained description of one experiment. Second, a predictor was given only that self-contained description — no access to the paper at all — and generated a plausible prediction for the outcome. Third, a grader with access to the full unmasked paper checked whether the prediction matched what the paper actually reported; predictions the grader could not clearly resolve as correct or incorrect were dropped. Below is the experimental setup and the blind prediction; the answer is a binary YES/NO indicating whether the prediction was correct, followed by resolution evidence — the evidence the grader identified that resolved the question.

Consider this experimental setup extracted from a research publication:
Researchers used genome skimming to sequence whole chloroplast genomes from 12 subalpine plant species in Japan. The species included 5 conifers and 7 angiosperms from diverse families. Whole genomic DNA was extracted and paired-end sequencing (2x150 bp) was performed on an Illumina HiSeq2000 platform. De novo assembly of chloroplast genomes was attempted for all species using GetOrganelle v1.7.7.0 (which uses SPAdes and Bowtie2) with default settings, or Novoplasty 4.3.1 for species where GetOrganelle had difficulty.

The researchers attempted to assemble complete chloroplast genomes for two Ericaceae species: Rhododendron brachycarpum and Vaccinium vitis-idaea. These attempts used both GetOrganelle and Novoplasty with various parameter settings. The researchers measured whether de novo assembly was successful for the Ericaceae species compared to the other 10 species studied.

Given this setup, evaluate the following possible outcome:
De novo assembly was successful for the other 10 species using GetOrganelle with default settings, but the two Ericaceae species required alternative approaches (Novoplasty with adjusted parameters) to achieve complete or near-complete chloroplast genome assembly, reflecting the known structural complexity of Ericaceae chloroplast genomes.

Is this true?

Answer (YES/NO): NO